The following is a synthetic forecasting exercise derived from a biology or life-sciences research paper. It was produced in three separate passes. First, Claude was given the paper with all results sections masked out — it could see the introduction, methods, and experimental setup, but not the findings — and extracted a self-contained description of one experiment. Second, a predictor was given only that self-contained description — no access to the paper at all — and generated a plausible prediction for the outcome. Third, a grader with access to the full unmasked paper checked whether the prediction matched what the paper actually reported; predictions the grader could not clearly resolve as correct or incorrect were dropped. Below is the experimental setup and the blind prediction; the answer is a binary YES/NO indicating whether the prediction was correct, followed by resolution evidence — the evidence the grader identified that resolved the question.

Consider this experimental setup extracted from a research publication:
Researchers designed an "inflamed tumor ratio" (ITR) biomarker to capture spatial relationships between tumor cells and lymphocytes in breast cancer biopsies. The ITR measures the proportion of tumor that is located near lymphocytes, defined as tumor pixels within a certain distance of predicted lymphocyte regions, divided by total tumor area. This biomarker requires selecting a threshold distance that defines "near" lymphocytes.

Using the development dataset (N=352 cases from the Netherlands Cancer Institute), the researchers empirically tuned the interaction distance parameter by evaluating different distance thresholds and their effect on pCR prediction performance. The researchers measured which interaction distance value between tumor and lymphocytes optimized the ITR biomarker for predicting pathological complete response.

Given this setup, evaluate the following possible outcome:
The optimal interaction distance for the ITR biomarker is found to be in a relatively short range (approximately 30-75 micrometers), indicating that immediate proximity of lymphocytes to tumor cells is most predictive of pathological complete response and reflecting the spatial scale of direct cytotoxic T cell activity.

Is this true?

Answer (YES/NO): NO